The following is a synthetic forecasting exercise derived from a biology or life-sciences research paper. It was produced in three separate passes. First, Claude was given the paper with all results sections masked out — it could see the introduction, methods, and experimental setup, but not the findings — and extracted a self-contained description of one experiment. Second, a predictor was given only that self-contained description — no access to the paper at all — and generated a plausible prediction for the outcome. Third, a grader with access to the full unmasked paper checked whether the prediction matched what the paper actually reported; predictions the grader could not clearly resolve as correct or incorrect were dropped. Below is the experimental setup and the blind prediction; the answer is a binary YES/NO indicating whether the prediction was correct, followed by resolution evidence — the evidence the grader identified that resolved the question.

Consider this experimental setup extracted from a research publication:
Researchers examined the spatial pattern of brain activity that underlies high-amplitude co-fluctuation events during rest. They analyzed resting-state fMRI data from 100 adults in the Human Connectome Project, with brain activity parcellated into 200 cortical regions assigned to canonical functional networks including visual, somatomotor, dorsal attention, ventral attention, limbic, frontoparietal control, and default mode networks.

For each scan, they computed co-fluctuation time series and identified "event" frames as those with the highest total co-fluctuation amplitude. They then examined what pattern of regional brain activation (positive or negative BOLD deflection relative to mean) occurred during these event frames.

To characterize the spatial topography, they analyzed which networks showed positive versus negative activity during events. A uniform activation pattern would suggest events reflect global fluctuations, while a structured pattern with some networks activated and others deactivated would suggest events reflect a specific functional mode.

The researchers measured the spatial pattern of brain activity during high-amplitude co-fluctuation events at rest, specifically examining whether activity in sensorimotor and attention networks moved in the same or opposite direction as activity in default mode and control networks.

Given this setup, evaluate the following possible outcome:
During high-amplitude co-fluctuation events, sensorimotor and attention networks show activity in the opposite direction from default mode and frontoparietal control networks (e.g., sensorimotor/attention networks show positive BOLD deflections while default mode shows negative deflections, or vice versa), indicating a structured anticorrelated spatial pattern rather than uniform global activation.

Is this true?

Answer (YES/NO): YES